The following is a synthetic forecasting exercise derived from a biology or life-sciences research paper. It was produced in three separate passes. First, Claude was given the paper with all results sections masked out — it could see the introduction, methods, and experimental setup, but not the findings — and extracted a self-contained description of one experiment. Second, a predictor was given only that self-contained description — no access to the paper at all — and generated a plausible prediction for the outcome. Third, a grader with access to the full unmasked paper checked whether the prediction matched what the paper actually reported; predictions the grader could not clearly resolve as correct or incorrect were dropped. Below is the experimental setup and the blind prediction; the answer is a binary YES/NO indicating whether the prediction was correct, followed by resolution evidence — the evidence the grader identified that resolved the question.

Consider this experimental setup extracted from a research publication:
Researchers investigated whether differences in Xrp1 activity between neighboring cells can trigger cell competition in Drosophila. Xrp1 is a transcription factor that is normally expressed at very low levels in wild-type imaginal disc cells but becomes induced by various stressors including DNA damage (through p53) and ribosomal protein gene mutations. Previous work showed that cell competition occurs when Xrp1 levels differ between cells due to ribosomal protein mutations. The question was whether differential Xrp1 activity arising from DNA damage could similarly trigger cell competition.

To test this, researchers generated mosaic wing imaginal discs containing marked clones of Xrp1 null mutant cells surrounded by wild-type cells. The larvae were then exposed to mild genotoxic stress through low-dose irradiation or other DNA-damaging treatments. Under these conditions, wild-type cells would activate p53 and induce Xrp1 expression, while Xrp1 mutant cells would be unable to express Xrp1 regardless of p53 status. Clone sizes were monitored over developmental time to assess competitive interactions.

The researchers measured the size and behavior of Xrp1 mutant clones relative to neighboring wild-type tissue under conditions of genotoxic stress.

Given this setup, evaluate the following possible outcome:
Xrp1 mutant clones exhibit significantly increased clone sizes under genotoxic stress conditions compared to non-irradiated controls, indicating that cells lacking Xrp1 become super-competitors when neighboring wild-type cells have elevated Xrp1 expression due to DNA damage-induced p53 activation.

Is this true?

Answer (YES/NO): NO